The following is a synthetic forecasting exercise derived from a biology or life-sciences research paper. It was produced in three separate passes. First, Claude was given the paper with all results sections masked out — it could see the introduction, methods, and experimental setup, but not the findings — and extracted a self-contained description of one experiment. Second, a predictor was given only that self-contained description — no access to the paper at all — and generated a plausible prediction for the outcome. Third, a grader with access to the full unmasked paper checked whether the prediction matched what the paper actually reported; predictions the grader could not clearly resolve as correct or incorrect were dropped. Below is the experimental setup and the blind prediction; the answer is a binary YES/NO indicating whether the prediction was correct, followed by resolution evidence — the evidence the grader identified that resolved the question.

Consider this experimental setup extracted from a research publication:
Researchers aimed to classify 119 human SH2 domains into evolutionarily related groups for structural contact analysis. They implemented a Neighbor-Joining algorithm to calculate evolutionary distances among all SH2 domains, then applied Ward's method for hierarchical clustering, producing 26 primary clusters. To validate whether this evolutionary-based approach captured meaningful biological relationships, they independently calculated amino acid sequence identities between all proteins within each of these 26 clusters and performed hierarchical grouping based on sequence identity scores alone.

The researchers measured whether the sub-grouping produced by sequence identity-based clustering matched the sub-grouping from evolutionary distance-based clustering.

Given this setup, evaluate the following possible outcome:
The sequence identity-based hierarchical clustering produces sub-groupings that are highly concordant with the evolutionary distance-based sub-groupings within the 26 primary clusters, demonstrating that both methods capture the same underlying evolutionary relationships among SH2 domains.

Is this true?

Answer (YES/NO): YES